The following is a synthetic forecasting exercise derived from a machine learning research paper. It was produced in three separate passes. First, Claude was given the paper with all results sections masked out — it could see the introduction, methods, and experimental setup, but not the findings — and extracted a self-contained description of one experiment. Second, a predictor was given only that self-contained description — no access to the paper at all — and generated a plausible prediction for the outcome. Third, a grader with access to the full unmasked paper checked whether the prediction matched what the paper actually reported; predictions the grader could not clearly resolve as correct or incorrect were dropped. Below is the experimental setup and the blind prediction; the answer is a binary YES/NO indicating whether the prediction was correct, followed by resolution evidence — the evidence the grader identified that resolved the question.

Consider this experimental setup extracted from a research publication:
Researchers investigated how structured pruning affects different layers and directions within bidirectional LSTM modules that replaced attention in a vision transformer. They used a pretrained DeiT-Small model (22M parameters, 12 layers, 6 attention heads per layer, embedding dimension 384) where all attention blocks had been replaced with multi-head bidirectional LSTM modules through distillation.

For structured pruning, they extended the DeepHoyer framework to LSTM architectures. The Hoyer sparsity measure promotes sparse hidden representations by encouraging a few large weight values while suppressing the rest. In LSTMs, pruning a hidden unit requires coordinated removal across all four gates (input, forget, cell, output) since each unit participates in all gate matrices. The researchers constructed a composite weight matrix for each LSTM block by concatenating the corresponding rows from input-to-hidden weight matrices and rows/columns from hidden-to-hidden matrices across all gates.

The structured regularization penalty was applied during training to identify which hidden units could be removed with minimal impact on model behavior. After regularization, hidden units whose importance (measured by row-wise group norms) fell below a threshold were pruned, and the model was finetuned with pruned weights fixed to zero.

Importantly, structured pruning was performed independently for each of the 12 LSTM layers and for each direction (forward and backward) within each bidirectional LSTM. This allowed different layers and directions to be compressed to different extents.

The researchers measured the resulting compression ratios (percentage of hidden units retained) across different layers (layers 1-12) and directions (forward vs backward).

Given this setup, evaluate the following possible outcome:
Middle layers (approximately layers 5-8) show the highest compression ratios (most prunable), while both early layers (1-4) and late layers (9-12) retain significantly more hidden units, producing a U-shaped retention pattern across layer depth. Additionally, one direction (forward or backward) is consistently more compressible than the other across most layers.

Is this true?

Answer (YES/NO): NO